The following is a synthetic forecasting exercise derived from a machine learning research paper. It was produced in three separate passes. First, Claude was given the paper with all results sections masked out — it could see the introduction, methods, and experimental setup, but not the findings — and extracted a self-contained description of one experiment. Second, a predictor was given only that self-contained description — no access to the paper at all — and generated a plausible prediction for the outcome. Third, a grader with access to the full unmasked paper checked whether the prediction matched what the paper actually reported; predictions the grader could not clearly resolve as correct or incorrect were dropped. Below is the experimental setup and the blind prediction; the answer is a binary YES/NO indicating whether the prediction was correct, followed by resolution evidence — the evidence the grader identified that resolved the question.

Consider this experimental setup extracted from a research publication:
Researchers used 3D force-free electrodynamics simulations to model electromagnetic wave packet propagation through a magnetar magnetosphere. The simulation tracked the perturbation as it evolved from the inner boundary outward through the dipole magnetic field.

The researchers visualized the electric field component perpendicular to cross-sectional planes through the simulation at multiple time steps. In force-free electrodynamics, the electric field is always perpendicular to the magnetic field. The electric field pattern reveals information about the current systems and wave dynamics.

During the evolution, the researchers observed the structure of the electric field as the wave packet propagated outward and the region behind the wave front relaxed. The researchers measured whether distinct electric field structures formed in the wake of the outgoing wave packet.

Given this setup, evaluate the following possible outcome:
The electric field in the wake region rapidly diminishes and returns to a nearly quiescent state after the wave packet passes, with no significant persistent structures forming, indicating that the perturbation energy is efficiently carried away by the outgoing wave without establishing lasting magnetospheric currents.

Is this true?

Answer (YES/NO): NO